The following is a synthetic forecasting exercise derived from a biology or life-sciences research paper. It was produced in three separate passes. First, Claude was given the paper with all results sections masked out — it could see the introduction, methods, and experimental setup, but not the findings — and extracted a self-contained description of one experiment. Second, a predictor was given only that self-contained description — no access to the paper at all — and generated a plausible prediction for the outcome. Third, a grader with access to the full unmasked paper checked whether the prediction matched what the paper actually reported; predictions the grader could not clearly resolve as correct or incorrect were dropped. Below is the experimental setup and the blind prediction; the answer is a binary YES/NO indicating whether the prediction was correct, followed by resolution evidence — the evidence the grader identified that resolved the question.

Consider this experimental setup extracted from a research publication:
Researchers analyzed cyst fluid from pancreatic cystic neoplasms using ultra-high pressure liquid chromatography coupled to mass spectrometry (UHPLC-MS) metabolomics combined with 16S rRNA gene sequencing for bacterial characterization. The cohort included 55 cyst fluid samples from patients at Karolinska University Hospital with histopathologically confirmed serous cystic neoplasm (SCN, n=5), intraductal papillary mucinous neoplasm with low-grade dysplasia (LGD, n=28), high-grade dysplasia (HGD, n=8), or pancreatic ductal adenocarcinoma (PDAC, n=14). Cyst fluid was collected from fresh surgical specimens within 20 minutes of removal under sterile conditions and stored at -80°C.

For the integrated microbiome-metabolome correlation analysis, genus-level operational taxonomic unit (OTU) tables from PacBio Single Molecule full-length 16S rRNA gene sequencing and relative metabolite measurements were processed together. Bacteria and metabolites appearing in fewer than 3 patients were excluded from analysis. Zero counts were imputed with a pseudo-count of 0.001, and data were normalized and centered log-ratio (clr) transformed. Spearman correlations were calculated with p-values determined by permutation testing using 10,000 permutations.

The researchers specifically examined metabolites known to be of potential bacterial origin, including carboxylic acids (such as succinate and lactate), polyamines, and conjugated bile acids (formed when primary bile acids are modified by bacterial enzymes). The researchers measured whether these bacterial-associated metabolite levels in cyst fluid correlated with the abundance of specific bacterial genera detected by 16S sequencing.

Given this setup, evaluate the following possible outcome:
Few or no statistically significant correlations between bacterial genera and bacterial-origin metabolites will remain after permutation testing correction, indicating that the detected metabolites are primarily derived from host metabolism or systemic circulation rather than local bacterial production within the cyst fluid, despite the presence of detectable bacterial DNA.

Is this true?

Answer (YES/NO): NO